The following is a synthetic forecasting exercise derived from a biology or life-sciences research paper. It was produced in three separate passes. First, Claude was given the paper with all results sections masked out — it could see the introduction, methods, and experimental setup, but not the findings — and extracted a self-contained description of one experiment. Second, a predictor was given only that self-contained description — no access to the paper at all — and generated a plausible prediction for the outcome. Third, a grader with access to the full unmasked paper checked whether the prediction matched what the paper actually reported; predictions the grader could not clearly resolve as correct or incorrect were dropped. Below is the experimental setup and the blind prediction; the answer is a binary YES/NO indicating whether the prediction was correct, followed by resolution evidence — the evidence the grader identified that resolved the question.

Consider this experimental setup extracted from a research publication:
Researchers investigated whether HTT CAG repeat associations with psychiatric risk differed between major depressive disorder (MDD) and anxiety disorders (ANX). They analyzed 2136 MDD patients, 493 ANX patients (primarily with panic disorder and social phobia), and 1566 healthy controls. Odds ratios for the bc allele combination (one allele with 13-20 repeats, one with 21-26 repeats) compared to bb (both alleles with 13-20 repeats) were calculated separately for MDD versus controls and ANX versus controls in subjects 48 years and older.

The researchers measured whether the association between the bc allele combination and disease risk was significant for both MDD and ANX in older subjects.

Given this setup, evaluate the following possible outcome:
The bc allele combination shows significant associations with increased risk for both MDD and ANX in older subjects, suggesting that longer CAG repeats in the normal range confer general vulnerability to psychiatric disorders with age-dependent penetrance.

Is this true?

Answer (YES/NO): NO